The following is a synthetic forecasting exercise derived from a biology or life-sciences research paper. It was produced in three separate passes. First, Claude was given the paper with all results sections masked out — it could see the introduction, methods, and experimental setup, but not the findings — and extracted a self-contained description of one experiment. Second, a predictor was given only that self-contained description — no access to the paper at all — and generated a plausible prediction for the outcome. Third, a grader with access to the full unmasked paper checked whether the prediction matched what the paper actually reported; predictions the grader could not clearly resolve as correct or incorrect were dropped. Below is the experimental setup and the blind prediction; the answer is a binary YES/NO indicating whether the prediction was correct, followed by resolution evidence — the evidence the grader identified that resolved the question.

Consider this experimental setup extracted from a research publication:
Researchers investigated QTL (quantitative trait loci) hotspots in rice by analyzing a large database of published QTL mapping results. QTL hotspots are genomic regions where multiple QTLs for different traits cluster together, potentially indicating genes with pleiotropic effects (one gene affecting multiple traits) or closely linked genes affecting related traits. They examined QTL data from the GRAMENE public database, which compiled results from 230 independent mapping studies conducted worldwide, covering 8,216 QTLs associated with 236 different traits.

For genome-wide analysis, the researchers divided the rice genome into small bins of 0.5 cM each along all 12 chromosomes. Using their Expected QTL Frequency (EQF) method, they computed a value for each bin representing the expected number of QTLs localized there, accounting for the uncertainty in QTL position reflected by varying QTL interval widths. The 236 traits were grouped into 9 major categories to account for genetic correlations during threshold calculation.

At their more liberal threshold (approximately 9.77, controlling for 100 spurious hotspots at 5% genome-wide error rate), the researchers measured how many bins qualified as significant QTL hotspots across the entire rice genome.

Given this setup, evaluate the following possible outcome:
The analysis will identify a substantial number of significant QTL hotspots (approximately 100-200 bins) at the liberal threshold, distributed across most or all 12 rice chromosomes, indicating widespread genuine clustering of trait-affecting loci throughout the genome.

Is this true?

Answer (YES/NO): YES